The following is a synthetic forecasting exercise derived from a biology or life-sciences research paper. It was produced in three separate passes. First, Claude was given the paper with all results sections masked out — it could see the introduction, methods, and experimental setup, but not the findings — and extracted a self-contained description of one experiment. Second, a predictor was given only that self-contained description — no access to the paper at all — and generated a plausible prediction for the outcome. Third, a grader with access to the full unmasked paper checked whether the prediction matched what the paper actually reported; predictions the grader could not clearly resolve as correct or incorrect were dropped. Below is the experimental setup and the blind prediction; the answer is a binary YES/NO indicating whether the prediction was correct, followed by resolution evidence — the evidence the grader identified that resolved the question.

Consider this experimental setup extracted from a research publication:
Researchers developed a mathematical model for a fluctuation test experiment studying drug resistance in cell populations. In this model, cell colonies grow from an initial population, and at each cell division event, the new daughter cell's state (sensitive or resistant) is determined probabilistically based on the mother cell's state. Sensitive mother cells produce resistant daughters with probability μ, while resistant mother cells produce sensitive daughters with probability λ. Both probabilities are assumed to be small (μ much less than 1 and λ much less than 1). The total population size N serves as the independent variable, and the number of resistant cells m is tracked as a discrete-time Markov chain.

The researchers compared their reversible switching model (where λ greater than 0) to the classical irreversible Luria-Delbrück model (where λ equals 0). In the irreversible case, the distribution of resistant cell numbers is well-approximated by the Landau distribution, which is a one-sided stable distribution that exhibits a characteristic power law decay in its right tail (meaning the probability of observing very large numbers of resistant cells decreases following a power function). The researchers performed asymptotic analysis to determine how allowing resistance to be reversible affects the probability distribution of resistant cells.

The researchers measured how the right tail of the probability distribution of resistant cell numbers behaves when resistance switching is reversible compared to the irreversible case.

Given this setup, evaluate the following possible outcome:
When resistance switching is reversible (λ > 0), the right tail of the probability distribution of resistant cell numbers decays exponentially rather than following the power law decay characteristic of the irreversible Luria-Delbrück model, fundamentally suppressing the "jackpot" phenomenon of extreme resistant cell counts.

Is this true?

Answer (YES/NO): NO